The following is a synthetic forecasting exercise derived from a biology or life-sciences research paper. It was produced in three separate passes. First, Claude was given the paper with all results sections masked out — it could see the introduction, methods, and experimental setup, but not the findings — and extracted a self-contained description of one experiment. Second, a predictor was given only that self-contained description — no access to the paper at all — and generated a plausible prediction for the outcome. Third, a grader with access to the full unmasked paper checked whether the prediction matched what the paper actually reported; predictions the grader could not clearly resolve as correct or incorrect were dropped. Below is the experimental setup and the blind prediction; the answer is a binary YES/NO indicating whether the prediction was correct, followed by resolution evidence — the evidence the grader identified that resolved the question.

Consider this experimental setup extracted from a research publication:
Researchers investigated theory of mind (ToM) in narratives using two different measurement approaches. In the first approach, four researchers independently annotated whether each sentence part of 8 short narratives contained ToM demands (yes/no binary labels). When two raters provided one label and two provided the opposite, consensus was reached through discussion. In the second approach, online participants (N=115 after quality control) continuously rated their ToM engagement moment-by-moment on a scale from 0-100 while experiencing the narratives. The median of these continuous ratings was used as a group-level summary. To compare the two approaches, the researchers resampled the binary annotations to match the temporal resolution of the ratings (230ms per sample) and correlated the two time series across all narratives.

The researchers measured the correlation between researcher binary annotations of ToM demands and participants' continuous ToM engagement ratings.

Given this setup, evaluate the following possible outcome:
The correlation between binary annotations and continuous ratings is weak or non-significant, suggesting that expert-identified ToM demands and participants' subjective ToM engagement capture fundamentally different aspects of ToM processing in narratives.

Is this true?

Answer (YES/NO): YES